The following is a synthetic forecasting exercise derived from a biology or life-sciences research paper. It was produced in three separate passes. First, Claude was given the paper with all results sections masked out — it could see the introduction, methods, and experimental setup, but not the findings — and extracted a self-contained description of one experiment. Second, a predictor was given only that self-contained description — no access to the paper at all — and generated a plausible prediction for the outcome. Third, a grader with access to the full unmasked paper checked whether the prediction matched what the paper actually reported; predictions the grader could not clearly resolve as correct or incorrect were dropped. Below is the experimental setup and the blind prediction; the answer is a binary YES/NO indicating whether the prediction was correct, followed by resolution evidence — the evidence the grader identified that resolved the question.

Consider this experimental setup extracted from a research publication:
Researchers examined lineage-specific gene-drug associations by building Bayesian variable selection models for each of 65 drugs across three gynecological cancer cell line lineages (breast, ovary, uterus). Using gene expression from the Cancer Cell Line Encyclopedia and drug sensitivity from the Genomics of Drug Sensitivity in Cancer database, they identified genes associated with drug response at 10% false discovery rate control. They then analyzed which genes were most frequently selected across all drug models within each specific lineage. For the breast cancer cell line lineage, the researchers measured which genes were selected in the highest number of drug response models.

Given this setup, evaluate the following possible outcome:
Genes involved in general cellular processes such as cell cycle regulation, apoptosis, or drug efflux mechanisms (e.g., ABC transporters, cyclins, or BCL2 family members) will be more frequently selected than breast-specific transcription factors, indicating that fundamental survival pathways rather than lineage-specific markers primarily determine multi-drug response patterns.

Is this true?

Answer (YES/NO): NO